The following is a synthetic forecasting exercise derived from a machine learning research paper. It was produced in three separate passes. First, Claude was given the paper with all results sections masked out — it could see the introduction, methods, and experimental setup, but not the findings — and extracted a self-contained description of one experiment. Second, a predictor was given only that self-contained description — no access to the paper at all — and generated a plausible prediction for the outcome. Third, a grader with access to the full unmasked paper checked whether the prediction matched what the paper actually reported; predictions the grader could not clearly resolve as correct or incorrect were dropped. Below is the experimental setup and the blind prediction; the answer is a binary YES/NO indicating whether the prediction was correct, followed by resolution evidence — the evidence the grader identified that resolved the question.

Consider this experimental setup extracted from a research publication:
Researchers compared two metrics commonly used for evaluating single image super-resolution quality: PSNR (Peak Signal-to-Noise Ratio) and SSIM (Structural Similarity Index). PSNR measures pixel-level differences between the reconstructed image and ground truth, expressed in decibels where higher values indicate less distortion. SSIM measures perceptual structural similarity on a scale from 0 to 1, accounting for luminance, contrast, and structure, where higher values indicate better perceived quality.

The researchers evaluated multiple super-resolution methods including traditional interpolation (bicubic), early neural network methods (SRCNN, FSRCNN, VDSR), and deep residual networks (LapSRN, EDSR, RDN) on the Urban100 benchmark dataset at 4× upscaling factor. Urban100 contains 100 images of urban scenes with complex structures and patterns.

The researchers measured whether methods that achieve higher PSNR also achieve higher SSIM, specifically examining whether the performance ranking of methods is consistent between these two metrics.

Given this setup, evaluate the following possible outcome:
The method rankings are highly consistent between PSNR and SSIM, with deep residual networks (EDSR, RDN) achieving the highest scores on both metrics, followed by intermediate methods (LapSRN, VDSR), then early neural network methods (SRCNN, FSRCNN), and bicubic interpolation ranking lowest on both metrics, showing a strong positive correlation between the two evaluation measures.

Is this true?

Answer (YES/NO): YES